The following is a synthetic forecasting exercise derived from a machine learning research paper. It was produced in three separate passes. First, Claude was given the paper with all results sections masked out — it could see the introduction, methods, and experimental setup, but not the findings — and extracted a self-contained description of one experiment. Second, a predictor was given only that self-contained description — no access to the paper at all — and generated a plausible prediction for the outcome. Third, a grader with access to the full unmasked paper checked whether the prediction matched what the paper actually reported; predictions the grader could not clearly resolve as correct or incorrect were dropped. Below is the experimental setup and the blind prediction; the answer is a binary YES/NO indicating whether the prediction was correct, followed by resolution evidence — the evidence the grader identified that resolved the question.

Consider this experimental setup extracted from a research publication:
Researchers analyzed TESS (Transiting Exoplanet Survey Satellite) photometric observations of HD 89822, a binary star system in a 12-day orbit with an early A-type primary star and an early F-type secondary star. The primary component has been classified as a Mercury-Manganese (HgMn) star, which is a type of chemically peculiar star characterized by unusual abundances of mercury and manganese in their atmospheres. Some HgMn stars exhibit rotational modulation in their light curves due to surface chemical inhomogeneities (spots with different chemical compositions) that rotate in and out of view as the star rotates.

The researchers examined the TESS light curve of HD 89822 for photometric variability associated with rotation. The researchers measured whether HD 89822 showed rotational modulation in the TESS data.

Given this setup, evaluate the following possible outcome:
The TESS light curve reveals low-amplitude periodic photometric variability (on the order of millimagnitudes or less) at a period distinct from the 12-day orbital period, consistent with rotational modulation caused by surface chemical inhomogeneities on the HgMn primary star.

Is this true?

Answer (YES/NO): NO